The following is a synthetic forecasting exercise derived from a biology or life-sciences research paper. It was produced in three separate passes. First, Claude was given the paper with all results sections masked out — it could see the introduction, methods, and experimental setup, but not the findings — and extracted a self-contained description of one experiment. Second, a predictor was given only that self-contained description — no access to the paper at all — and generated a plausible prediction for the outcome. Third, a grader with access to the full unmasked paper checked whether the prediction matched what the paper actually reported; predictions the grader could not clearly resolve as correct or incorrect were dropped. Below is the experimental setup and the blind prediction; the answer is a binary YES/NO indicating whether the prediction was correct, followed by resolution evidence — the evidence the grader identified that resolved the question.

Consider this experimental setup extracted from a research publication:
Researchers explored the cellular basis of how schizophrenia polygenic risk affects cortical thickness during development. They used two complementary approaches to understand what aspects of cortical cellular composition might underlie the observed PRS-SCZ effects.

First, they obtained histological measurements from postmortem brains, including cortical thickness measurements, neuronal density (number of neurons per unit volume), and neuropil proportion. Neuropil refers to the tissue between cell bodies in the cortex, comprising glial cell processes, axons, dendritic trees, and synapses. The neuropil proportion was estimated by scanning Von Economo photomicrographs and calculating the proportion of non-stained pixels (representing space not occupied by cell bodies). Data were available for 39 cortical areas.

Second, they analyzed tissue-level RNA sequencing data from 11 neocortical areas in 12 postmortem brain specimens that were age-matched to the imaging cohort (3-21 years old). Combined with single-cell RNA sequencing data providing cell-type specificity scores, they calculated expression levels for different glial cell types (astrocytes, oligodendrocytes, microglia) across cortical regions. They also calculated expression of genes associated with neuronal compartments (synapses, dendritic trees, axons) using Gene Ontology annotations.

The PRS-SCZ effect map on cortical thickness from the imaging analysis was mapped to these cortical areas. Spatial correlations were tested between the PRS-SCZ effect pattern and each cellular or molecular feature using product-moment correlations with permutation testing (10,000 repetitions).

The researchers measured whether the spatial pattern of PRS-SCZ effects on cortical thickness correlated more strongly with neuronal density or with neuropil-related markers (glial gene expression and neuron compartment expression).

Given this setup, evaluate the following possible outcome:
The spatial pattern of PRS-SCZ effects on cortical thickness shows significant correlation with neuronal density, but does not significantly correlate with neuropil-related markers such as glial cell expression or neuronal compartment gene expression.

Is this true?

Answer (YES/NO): NO